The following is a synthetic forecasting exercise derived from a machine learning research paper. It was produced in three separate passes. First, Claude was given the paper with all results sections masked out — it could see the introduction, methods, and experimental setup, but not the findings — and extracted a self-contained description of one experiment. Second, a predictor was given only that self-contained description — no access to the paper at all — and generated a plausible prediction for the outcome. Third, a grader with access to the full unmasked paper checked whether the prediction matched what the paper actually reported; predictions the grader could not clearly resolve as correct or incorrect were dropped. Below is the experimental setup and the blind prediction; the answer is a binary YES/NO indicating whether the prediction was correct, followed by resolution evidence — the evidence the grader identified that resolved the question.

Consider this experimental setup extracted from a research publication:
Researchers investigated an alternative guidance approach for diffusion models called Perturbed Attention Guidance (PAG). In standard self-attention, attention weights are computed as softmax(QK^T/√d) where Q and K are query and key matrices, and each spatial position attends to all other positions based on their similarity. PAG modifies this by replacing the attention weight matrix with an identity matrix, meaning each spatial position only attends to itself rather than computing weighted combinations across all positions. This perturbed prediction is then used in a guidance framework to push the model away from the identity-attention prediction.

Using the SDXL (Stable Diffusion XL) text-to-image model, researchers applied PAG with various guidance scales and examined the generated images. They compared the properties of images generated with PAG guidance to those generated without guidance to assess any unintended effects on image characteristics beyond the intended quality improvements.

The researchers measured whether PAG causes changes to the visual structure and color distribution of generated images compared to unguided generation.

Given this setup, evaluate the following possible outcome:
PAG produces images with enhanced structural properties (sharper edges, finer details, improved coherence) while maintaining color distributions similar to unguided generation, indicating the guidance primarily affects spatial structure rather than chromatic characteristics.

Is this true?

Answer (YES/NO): NO